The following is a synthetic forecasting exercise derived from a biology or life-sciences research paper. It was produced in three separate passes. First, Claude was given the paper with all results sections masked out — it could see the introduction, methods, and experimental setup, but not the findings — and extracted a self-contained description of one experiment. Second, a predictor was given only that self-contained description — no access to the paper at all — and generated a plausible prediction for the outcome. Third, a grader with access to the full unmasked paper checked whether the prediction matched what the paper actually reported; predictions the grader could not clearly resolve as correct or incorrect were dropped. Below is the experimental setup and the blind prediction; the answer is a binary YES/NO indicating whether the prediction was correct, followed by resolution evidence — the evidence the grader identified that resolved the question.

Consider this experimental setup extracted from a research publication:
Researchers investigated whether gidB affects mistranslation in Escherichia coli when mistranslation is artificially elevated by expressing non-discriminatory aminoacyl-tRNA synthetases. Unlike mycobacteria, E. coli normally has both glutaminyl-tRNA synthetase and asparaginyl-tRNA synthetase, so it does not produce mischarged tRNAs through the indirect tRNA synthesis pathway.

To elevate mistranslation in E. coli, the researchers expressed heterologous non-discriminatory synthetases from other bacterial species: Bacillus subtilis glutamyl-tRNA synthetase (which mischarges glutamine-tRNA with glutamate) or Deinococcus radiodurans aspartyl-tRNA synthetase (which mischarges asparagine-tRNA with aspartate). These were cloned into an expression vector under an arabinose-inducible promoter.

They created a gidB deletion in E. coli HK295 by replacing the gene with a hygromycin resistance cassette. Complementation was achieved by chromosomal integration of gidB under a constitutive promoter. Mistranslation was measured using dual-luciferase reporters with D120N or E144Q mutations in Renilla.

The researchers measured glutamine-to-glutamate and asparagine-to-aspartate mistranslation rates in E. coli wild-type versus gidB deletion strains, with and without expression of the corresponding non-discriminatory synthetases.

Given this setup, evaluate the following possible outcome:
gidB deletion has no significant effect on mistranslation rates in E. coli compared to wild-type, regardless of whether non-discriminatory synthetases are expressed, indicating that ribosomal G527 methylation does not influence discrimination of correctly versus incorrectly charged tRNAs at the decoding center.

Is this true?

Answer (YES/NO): YES